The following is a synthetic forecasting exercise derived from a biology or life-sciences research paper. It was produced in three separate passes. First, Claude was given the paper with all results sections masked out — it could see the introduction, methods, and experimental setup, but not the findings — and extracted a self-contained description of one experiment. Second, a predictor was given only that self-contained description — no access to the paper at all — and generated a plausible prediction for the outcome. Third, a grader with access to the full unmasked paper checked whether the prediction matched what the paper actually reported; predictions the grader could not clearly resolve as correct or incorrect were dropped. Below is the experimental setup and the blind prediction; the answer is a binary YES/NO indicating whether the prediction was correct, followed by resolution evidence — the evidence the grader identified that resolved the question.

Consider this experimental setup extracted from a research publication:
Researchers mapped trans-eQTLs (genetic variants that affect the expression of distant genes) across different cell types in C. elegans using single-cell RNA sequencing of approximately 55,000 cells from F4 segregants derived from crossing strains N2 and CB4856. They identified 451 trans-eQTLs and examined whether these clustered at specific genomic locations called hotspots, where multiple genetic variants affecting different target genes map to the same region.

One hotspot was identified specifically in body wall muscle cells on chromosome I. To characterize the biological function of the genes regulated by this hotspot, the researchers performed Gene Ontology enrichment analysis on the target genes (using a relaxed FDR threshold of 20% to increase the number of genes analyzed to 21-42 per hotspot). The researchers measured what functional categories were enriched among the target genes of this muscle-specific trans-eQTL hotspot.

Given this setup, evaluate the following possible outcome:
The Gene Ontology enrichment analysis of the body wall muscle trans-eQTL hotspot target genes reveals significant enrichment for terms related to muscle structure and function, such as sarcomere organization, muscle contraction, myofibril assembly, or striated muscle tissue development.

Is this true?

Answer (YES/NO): YES